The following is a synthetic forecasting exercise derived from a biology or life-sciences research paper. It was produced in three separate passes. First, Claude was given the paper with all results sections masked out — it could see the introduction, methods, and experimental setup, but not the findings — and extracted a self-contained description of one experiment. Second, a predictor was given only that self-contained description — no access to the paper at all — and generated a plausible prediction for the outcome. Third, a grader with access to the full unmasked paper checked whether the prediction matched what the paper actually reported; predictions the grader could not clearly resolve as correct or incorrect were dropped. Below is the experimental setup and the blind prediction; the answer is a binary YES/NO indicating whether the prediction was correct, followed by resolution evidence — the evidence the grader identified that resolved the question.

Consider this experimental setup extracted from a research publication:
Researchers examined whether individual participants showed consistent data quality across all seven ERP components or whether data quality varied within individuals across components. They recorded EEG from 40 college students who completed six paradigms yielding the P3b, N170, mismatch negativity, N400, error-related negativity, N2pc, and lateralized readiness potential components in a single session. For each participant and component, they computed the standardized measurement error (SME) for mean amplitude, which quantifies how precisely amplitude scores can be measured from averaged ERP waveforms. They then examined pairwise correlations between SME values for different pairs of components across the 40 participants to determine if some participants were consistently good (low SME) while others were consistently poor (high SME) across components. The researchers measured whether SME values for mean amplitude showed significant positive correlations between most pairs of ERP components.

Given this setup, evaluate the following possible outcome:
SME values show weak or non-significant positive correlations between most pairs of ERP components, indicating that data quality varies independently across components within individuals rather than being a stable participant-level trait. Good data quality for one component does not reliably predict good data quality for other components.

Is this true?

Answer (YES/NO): NO